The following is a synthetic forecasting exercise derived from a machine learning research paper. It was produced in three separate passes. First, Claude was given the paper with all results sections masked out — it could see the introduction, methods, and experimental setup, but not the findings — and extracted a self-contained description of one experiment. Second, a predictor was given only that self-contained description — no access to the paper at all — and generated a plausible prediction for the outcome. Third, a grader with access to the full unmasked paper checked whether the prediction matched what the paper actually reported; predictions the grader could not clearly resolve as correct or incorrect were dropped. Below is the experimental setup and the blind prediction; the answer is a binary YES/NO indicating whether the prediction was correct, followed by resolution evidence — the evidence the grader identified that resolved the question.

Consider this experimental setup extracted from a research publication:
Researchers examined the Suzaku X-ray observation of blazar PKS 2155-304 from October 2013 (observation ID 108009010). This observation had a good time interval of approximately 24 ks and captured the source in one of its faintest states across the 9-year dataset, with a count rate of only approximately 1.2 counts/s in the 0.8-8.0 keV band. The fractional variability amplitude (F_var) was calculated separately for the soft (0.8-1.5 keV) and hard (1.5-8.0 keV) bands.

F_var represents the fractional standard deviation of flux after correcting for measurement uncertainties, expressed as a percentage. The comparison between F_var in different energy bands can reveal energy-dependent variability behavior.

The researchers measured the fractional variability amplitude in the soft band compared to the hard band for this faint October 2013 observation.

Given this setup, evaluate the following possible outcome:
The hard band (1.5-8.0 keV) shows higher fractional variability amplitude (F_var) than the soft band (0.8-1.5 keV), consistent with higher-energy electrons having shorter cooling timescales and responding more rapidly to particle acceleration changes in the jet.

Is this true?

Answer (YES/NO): YES